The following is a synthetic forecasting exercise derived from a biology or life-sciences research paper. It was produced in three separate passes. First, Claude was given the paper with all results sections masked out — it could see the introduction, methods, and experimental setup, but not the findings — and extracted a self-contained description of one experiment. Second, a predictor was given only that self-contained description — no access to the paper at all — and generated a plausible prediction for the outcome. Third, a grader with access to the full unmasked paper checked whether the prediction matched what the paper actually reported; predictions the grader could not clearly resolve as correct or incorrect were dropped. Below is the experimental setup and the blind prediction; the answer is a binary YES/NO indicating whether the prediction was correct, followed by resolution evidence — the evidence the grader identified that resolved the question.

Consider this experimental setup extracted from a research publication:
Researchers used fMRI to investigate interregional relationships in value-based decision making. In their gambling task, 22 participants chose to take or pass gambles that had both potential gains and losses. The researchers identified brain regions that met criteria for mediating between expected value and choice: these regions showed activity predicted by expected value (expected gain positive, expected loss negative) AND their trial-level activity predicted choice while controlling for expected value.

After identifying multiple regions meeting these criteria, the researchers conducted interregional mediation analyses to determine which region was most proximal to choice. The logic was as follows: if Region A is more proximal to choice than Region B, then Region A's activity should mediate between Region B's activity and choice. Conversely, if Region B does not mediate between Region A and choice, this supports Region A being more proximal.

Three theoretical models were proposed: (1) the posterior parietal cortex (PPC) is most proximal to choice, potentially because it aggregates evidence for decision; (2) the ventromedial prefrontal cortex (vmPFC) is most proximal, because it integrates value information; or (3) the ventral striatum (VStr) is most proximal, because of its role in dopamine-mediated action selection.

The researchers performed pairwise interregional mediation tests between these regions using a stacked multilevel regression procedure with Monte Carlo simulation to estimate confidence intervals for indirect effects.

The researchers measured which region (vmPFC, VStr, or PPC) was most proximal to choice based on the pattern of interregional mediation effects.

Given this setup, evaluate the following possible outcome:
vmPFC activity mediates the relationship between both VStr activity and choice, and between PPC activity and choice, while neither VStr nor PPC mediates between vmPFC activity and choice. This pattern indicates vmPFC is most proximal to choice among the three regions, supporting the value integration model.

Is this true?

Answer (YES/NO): NO